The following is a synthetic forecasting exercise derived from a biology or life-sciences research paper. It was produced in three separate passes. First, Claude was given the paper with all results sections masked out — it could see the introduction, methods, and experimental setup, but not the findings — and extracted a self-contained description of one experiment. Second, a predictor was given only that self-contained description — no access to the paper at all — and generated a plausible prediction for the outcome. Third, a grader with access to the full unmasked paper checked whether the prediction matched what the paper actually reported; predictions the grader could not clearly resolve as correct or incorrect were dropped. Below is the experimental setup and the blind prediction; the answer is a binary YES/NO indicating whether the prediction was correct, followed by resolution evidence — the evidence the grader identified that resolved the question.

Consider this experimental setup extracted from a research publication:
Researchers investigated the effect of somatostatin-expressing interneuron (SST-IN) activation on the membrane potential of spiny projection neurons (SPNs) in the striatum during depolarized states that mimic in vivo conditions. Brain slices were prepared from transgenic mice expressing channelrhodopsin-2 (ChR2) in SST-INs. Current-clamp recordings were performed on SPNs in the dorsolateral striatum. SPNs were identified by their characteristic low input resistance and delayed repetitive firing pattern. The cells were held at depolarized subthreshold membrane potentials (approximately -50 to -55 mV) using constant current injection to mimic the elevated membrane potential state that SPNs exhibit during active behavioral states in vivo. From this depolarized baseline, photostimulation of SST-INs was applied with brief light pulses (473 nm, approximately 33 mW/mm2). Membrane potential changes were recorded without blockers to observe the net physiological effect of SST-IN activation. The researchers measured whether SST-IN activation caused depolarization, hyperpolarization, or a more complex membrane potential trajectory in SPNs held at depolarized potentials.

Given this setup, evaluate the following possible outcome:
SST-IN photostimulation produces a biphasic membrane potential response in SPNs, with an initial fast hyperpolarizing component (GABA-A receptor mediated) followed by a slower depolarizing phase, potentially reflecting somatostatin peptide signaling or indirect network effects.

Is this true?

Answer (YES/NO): NO